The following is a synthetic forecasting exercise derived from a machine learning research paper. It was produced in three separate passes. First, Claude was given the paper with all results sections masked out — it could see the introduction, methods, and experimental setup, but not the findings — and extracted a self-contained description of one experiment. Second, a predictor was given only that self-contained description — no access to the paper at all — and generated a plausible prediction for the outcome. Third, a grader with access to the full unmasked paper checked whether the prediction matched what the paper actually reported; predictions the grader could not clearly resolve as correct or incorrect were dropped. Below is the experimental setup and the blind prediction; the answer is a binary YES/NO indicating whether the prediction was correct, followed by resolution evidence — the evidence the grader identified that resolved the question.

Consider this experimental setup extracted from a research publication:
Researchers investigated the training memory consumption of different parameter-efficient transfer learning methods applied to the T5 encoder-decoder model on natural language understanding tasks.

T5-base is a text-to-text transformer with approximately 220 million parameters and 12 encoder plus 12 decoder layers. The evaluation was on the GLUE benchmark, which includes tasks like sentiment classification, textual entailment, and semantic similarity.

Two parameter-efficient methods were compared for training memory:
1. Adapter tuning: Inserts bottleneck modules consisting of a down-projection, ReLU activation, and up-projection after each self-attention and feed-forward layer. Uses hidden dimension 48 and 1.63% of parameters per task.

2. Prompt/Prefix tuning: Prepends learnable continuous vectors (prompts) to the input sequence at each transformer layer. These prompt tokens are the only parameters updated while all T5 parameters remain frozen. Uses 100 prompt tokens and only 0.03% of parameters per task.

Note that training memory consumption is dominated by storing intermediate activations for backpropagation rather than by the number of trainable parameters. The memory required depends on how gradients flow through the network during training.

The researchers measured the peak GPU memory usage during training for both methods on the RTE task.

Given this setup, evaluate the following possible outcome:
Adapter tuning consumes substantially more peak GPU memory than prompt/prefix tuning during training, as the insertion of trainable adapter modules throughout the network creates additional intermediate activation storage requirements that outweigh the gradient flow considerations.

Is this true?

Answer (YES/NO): NO